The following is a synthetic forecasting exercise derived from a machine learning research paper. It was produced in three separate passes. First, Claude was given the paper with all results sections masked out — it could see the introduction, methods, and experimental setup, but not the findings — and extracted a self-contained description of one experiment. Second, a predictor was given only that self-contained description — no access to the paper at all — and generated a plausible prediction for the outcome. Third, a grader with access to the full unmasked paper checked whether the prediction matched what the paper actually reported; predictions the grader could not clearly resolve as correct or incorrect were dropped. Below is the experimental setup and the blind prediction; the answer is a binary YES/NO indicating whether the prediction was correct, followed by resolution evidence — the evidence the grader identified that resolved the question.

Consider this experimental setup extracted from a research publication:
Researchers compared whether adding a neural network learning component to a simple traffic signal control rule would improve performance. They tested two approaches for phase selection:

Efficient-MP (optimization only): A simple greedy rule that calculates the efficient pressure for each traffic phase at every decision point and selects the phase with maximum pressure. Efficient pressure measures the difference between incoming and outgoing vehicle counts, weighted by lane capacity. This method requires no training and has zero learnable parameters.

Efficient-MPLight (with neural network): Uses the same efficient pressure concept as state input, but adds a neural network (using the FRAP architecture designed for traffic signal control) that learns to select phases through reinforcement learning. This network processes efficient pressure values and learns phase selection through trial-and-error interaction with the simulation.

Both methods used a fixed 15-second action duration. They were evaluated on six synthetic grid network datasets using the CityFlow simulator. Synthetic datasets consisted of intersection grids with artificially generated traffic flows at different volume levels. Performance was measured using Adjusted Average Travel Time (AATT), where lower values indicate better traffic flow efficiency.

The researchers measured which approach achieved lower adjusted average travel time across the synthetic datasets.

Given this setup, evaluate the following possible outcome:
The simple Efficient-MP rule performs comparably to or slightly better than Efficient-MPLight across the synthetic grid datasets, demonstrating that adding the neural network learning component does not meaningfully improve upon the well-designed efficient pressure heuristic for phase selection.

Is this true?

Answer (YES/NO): YES